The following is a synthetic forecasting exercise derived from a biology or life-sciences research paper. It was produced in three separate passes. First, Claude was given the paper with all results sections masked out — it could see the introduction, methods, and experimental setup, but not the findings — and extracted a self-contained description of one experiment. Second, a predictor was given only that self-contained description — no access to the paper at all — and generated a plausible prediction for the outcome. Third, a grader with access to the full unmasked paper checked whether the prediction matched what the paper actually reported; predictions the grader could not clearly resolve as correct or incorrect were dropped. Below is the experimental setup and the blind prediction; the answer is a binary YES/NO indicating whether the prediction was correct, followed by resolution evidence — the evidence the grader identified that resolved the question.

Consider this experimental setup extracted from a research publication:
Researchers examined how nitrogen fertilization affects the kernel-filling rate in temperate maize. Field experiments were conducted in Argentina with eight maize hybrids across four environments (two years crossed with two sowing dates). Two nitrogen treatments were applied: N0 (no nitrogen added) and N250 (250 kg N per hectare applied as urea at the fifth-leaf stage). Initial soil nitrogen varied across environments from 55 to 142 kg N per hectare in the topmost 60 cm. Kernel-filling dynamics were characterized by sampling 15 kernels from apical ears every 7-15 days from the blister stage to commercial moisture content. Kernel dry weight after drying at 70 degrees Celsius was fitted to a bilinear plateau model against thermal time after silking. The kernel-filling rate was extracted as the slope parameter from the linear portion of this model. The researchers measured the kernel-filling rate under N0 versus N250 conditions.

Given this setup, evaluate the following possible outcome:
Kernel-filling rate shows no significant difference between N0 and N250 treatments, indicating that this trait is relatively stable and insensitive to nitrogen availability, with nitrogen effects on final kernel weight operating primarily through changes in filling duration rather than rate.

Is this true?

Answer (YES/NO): NO